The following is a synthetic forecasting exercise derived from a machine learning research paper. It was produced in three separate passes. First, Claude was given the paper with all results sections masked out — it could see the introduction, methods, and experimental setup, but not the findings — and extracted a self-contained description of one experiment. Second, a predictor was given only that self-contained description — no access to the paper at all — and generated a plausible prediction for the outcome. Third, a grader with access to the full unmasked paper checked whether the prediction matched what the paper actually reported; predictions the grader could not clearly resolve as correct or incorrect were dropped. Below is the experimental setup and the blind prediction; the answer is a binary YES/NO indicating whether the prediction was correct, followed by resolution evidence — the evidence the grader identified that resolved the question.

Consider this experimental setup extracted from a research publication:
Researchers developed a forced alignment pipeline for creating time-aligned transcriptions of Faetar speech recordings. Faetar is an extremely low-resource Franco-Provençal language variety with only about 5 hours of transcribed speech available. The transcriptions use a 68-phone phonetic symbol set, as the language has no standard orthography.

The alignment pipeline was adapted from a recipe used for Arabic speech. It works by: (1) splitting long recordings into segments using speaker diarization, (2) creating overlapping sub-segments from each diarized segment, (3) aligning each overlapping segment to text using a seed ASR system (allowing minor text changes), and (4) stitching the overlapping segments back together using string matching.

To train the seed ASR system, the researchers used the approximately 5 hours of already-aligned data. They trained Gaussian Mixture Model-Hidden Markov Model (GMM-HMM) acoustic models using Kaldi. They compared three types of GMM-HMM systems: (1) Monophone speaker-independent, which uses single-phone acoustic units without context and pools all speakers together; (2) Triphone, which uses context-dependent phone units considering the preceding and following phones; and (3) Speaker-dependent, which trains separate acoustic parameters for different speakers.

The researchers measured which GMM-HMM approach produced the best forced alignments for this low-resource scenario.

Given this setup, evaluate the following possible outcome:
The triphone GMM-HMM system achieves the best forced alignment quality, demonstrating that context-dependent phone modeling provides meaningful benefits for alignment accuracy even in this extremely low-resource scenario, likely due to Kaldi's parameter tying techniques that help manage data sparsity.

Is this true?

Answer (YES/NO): NO